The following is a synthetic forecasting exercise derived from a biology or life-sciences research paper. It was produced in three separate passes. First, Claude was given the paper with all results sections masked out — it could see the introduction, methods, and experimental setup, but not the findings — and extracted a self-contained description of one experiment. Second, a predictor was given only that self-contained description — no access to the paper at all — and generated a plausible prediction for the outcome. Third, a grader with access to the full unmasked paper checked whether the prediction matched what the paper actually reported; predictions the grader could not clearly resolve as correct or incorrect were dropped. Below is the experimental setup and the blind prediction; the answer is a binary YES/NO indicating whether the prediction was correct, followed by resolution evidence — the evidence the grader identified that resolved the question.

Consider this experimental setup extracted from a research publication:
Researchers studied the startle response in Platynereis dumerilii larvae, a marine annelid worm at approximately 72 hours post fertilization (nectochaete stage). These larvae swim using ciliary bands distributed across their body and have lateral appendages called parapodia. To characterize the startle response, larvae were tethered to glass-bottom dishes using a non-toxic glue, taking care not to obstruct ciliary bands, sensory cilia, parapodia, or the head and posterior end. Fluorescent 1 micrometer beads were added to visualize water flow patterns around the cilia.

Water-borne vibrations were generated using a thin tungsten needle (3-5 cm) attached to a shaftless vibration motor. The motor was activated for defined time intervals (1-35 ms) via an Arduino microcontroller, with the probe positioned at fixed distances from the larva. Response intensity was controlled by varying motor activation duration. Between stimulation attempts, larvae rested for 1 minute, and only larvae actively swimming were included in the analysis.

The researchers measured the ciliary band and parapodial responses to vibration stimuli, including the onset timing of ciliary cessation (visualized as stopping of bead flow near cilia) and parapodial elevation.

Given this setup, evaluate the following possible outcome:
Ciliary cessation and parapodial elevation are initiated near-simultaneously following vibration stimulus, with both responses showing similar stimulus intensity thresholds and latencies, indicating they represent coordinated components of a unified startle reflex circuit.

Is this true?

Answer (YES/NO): NO